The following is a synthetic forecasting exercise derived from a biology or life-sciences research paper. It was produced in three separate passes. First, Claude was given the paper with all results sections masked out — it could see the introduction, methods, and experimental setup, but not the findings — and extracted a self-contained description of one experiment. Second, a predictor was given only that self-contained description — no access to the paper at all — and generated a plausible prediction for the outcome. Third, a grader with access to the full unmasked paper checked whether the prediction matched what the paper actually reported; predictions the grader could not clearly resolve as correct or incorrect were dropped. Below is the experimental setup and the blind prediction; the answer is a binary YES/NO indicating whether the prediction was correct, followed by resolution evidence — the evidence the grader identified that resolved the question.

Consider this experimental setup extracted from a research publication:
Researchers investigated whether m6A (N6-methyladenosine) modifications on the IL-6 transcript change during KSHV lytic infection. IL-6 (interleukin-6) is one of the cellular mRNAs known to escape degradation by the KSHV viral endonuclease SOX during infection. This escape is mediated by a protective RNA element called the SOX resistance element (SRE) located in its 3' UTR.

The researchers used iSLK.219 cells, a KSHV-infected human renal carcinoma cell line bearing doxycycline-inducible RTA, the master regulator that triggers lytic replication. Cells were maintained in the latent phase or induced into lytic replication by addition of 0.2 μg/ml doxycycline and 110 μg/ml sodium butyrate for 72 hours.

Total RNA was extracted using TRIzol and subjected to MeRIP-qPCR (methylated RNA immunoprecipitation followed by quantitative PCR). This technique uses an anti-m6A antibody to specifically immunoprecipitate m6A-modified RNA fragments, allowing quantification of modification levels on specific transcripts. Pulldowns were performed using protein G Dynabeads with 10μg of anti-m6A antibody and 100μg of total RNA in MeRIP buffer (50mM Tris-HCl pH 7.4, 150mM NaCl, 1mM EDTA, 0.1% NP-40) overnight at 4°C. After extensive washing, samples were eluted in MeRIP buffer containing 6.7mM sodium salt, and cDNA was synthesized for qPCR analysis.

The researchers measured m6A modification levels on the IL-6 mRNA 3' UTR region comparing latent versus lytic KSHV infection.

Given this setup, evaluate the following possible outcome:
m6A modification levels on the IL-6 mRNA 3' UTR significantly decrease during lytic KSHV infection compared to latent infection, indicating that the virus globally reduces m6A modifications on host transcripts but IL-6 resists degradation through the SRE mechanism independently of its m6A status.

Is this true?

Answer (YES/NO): NO